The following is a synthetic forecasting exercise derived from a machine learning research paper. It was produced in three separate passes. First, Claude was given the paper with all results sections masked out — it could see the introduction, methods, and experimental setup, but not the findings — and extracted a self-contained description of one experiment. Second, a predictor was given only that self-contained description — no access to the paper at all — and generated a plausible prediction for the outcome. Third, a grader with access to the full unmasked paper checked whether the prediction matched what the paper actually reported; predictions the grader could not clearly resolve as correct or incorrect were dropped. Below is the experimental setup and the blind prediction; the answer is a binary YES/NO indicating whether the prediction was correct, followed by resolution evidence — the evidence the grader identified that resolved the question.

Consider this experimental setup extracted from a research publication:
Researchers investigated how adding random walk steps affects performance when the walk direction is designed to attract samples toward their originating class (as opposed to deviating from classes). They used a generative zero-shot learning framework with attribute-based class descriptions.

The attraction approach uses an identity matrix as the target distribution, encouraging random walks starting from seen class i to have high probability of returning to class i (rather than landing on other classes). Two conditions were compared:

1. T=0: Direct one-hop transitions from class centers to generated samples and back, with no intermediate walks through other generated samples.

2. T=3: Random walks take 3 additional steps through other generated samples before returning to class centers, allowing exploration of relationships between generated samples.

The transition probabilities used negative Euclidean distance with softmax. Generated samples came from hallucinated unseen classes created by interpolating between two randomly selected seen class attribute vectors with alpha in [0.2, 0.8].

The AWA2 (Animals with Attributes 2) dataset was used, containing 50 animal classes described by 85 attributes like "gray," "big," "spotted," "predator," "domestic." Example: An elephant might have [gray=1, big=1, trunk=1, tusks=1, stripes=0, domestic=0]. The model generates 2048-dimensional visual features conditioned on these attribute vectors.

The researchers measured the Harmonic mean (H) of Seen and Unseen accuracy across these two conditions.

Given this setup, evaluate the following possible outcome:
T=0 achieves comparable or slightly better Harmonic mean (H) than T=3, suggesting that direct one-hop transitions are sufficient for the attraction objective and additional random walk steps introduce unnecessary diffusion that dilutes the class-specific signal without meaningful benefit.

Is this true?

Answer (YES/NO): YES